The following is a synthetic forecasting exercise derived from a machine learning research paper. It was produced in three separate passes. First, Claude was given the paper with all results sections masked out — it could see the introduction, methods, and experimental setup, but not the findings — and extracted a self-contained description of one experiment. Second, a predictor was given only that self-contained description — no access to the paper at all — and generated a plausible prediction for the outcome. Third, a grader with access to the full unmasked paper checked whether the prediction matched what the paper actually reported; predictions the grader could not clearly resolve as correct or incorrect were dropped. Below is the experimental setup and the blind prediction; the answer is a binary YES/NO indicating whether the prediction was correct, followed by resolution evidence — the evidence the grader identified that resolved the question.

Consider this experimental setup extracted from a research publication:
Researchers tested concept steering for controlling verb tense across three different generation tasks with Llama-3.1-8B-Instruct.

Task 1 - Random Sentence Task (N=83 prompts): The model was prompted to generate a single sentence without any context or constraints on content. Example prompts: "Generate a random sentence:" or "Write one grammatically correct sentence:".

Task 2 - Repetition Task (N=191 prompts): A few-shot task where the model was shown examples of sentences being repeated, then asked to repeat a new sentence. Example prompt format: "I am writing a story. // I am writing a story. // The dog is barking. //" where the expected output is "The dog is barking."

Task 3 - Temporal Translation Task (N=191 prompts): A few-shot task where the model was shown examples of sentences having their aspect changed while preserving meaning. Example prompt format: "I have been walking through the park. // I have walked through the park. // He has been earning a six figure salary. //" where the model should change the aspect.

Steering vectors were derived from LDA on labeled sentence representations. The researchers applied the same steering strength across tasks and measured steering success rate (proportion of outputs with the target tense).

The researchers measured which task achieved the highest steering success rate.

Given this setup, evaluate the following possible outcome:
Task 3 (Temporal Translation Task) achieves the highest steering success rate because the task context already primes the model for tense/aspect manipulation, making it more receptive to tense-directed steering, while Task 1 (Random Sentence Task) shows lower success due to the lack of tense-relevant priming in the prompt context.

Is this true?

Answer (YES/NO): NO